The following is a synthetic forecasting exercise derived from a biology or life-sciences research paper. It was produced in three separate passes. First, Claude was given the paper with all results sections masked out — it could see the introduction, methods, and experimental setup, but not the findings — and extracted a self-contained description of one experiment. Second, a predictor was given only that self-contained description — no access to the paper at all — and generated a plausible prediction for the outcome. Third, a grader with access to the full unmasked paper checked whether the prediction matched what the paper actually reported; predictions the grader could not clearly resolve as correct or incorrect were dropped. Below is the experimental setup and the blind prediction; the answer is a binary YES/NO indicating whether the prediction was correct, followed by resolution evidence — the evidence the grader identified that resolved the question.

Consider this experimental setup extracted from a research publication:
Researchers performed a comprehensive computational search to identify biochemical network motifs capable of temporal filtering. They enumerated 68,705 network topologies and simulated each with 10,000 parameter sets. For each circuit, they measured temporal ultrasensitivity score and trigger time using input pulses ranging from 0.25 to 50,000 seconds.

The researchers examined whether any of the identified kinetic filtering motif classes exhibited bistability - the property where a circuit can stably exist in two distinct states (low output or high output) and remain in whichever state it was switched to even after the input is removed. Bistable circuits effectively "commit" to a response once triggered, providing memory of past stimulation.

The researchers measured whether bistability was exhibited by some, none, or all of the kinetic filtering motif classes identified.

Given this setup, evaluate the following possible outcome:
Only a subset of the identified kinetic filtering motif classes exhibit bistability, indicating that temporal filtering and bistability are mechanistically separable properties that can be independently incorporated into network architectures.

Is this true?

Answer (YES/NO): YES